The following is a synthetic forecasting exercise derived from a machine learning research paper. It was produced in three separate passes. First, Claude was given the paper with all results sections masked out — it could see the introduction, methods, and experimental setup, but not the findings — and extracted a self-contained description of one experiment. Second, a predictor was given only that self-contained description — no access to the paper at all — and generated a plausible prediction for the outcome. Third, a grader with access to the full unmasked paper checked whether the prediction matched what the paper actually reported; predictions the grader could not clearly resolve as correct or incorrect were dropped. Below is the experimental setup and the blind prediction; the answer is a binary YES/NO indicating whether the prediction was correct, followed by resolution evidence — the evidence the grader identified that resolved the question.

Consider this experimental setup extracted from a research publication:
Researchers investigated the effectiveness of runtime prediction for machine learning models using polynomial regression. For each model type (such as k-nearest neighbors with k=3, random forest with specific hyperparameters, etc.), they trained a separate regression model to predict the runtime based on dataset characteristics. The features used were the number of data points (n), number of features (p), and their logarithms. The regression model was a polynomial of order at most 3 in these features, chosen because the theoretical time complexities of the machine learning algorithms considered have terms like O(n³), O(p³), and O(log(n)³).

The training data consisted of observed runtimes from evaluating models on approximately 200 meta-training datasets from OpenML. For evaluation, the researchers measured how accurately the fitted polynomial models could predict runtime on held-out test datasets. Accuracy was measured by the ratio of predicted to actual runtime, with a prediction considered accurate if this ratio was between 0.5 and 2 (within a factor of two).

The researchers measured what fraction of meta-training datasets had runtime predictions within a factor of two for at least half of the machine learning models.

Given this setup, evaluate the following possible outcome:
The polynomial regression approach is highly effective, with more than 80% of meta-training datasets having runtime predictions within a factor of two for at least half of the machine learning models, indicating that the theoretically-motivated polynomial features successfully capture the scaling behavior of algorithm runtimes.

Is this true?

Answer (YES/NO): NO